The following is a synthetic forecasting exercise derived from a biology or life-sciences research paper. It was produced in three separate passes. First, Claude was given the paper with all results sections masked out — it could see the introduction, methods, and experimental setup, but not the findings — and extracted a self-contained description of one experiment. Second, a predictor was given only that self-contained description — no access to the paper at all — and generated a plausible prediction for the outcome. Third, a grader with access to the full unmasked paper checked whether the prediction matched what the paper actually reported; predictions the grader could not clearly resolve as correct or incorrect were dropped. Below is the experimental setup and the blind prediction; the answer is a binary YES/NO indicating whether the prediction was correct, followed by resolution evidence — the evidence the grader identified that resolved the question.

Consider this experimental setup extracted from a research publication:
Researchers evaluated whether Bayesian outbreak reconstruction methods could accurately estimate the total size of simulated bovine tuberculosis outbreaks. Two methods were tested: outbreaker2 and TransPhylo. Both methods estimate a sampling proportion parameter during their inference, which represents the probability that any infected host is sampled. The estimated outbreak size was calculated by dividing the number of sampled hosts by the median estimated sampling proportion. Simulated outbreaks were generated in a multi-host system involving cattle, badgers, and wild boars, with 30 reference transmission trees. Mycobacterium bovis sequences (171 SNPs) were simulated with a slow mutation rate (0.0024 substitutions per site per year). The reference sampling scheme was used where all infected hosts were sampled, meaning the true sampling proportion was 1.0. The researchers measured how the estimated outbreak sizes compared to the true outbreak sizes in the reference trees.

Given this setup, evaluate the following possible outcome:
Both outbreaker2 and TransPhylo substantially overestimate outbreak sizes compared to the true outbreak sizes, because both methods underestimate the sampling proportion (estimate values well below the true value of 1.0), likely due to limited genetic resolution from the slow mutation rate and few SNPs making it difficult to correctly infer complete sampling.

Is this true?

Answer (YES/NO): NO